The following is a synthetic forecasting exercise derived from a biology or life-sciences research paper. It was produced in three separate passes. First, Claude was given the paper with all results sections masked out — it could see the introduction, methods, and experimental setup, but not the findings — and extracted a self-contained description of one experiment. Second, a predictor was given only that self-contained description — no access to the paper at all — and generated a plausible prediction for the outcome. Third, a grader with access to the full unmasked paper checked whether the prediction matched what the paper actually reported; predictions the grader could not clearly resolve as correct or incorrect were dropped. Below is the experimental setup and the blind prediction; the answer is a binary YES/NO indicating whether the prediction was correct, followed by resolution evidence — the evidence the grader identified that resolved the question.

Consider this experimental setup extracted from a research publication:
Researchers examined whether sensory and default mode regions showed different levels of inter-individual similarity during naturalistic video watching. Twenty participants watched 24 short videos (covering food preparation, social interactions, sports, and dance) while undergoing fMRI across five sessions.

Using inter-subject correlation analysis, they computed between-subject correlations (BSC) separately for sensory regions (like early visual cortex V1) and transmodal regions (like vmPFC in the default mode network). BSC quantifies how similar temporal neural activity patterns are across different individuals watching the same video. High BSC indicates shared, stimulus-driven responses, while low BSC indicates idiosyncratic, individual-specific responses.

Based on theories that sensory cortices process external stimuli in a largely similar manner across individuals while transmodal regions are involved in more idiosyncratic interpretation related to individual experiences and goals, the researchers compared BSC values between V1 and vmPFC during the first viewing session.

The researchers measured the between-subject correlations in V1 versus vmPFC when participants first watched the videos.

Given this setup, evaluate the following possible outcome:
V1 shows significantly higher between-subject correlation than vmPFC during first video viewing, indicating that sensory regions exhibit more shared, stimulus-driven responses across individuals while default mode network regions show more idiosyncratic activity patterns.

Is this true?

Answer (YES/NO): YES